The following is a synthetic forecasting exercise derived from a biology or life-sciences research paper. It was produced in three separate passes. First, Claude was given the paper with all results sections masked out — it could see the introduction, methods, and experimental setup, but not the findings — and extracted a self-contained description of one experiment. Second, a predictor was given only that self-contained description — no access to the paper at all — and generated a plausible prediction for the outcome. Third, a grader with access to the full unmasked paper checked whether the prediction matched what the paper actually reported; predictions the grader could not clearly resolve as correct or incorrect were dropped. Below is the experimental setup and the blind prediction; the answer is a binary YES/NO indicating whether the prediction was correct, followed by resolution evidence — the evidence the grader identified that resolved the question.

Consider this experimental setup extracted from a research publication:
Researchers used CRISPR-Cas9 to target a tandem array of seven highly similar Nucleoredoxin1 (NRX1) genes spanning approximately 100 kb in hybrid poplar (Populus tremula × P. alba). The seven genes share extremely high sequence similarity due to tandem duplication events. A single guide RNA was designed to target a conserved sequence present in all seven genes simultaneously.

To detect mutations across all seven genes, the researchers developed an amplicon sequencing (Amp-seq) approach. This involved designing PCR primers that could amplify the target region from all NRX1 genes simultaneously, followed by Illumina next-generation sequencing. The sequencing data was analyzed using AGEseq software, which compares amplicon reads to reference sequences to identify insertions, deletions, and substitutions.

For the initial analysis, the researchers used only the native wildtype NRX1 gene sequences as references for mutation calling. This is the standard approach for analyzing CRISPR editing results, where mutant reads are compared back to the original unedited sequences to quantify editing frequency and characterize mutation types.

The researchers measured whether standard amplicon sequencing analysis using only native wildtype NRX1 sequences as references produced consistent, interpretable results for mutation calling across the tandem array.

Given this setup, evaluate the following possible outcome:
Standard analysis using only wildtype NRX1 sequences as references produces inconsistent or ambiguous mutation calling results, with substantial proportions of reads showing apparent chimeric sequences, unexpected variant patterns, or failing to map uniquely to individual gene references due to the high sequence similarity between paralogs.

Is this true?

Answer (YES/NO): YES